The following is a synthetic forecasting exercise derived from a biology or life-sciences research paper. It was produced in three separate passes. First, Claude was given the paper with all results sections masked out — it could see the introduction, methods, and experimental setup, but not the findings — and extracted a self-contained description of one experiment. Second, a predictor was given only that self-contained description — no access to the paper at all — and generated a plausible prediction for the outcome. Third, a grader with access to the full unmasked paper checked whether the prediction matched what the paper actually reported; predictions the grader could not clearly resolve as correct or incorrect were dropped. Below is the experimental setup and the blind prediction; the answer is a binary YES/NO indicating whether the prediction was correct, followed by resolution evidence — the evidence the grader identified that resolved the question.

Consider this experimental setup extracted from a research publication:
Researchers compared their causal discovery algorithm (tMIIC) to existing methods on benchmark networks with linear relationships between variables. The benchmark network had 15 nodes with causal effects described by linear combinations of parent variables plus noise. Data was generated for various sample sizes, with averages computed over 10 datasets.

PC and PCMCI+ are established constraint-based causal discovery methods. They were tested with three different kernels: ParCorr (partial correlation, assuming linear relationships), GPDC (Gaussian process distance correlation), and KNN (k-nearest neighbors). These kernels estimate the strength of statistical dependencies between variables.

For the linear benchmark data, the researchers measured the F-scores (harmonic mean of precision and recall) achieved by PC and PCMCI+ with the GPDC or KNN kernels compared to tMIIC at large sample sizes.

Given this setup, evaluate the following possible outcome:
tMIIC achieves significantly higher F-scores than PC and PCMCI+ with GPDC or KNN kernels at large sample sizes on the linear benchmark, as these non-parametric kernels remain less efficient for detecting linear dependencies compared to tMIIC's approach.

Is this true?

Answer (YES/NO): NO